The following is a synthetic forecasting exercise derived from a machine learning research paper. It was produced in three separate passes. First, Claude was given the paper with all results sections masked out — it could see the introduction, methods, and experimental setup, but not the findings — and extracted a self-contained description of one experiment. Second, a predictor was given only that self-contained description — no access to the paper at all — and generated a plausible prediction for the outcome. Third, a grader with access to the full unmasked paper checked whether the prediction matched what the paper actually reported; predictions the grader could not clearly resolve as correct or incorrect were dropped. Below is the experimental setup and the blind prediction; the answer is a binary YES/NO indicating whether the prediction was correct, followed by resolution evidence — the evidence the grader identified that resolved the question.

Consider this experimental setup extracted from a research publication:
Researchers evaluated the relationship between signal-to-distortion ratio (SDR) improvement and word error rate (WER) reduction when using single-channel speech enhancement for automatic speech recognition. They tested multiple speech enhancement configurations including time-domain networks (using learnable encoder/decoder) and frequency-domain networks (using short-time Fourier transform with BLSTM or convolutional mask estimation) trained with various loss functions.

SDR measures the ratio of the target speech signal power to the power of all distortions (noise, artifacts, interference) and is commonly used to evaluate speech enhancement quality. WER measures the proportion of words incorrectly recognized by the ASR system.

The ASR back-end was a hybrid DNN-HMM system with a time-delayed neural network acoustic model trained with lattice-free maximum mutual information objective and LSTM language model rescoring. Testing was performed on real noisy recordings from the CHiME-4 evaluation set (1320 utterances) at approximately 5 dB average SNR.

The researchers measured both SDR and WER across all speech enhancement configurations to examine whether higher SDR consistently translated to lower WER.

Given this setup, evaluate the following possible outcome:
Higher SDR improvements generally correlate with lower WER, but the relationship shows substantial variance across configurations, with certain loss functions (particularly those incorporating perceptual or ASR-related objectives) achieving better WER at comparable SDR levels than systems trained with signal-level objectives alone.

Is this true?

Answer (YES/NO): NO